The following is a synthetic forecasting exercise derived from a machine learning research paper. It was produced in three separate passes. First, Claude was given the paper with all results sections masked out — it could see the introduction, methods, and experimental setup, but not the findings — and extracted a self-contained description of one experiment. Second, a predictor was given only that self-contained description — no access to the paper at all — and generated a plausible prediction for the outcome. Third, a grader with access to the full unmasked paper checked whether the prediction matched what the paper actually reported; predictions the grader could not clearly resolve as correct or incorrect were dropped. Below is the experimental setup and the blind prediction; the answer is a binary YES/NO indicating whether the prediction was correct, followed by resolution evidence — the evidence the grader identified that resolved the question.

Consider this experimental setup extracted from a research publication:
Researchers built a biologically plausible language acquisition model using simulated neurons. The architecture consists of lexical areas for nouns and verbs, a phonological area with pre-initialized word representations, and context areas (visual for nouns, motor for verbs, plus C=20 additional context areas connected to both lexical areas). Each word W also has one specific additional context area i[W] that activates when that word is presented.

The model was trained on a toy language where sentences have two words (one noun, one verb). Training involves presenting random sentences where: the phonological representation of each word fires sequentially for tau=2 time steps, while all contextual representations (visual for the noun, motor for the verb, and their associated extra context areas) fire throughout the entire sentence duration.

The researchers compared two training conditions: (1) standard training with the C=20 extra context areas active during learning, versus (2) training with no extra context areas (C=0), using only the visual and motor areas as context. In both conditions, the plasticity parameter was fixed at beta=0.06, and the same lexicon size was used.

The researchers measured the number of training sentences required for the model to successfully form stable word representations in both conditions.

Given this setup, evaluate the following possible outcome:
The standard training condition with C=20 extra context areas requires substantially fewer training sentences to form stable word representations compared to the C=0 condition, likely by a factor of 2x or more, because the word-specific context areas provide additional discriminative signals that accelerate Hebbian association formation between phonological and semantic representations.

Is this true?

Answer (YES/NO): NO